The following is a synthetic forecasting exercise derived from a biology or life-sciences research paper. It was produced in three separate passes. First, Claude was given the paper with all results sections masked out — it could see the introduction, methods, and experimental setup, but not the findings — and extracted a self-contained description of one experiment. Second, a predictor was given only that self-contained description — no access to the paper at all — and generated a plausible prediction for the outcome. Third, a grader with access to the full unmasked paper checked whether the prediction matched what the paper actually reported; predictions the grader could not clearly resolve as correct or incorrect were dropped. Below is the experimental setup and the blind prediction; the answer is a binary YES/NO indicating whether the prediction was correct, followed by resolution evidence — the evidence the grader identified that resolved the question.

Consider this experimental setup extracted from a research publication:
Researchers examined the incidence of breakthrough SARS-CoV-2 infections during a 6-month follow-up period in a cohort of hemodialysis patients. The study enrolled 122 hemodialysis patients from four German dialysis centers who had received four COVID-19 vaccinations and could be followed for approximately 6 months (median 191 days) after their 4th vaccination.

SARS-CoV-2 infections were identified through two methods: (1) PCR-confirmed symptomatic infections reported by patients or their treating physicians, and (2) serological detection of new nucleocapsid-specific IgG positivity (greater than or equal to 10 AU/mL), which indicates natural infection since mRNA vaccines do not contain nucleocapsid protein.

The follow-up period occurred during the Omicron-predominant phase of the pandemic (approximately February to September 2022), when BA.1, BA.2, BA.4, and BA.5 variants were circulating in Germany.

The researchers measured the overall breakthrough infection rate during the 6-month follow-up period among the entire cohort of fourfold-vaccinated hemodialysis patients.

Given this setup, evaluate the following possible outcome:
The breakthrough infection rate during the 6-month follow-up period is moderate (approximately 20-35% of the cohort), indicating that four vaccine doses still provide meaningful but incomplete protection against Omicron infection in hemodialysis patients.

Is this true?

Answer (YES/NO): YES